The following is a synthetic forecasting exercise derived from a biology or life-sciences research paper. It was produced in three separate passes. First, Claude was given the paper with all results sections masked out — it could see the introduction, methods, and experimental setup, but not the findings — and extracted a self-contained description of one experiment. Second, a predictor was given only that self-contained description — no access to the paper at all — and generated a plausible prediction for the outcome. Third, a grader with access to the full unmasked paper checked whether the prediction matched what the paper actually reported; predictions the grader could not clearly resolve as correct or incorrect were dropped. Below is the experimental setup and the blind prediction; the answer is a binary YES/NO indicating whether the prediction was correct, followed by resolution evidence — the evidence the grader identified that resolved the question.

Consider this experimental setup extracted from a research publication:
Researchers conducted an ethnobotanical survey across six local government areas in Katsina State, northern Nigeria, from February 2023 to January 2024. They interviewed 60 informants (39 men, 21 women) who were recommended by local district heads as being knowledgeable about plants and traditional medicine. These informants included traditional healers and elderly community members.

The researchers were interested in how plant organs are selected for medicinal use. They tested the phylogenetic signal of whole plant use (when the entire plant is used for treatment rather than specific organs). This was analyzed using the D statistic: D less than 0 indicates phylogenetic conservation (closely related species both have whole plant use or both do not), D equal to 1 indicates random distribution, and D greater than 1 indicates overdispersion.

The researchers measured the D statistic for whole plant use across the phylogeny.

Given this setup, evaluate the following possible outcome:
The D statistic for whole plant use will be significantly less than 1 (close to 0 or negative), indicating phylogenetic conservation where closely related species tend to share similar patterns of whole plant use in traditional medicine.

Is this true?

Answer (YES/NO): NO